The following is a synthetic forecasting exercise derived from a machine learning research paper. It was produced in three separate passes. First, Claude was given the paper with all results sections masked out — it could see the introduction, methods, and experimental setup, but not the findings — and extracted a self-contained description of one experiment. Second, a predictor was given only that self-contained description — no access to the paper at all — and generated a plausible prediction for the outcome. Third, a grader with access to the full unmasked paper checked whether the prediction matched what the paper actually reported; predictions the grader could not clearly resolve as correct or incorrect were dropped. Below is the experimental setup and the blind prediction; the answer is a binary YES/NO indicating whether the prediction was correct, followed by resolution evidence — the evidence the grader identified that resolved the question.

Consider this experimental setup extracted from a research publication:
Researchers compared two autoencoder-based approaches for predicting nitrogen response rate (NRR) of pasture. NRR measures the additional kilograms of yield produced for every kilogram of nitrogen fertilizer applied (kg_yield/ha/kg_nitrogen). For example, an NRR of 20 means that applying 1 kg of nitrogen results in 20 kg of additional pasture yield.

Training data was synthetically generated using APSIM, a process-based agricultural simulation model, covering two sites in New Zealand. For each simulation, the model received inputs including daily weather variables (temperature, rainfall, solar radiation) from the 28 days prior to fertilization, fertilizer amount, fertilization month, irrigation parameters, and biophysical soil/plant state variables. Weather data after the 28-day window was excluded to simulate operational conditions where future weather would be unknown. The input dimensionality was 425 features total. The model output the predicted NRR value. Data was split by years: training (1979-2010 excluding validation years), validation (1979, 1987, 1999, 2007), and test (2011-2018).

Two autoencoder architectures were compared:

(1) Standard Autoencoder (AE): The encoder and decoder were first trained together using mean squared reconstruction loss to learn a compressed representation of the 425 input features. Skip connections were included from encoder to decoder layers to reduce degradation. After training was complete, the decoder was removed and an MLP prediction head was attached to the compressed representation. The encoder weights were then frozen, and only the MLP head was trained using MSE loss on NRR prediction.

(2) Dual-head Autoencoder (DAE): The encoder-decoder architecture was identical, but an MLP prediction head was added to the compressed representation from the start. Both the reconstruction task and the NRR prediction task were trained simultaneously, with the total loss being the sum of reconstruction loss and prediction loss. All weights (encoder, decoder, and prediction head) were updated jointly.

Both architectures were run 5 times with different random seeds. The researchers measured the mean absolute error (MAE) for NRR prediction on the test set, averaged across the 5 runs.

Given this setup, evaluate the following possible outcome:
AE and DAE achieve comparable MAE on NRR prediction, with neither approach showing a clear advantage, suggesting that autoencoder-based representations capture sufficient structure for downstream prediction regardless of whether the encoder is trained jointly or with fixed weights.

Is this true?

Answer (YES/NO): NO